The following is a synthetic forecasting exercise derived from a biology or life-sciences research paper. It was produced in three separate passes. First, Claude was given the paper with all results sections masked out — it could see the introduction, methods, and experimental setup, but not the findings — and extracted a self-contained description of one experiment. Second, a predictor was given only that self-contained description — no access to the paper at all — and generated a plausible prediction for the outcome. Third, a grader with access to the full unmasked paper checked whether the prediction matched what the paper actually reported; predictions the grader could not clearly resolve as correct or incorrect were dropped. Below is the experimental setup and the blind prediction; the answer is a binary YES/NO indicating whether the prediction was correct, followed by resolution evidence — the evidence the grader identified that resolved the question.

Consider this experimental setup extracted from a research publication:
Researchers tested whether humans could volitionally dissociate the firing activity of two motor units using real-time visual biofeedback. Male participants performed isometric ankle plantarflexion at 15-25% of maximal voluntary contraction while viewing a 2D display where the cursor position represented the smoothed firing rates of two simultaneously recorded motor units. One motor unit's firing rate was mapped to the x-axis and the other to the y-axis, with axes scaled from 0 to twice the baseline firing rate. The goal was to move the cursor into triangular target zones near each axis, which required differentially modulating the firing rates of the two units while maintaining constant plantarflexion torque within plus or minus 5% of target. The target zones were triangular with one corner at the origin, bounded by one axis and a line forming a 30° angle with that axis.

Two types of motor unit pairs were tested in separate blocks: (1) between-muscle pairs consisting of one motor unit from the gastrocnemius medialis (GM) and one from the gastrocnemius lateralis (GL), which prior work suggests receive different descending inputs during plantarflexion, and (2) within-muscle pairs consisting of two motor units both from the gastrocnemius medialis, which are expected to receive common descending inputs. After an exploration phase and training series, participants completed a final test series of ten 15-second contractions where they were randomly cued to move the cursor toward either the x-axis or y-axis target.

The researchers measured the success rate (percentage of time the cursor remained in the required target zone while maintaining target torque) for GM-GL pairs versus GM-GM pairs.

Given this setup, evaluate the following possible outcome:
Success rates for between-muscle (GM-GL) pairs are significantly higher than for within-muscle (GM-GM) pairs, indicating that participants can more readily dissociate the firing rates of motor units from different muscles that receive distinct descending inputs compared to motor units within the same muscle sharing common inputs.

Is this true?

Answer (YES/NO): YES